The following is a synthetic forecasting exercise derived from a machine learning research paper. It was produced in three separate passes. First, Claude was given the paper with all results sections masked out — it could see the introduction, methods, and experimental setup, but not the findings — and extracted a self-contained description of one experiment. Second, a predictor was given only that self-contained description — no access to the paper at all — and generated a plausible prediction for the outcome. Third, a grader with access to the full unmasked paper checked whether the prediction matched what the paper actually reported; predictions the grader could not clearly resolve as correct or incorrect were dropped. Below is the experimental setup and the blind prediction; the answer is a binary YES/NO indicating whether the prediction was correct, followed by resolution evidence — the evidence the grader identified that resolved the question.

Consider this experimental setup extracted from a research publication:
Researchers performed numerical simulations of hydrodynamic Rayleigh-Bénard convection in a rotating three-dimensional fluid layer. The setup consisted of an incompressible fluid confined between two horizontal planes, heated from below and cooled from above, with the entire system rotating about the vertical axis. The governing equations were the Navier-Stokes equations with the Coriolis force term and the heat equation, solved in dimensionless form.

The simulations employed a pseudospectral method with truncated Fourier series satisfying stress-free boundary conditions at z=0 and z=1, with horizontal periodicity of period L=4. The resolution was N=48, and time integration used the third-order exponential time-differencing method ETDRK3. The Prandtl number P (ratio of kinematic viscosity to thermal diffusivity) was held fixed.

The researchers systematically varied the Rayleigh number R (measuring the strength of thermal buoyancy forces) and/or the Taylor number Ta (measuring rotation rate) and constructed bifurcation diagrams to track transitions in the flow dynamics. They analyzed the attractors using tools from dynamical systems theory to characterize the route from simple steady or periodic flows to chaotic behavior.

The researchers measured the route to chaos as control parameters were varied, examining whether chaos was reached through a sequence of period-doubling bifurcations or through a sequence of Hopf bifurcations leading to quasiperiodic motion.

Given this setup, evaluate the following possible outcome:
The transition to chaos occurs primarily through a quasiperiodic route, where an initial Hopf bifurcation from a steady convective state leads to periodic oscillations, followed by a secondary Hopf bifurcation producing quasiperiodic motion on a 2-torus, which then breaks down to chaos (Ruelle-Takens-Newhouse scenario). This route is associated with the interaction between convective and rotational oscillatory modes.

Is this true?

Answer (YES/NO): YES